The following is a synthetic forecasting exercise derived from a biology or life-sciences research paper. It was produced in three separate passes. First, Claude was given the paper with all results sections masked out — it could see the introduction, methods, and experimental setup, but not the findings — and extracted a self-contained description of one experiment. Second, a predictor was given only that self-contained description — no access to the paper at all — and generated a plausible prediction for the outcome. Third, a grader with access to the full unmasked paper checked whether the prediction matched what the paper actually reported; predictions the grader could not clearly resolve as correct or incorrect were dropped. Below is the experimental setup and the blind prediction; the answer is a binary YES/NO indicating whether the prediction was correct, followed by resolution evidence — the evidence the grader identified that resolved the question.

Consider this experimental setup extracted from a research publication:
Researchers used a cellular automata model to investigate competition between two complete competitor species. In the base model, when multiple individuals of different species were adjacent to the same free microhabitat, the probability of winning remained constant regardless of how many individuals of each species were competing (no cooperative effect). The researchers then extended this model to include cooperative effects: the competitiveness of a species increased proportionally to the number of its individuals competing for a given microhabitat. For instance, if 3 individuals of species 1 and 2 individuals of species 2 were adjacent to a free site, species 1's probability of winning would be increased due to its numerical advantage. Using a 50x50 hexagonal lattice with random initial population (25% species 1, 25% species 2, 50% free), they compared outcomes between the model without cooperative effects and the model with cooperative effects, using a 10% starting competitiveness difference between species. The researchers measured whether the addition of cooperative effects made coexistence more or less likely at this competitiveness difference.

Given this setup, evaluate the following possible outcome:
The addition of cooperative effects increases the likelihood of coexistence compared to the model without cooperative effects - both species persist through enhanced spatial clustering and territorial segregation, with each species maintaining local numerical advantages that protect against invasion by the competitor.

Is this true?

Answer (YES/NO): NO